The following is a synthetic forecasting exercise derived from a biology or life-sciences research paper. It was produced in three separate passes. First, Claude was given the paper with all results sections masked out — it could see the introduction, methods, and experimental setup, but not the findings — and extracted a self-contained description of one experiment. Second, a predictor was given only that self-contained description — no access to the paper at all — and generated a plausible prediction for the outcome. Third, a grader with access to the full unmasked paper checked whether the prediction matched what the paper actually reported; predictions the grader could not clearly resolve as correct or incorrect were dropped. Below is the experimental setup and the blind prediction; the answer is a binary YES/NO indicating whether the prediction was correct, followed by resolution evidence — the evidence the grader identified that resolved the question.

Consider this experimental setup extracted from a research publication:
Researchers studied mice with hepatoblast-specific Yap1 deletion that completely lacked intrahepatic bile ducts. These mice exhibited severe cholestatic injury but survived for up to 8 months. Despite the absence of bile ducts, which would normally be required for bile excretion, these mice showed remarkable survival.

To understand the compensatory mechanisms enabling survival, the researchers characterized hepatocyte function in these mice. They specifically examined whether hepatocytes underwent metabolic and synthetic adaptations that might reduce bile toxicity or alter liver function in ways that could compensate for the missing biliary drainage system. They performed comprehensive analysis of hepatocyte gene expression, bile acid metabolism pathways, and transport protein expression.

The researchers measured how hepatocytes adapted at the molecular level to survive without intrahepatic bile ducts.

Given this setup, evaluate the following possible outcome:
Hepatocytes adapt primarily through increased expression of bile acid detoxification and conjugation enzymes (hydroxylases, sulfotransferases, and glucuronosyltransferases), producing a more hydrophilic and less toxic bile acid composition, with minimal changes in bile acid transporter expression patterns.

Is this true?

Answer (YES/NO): NO